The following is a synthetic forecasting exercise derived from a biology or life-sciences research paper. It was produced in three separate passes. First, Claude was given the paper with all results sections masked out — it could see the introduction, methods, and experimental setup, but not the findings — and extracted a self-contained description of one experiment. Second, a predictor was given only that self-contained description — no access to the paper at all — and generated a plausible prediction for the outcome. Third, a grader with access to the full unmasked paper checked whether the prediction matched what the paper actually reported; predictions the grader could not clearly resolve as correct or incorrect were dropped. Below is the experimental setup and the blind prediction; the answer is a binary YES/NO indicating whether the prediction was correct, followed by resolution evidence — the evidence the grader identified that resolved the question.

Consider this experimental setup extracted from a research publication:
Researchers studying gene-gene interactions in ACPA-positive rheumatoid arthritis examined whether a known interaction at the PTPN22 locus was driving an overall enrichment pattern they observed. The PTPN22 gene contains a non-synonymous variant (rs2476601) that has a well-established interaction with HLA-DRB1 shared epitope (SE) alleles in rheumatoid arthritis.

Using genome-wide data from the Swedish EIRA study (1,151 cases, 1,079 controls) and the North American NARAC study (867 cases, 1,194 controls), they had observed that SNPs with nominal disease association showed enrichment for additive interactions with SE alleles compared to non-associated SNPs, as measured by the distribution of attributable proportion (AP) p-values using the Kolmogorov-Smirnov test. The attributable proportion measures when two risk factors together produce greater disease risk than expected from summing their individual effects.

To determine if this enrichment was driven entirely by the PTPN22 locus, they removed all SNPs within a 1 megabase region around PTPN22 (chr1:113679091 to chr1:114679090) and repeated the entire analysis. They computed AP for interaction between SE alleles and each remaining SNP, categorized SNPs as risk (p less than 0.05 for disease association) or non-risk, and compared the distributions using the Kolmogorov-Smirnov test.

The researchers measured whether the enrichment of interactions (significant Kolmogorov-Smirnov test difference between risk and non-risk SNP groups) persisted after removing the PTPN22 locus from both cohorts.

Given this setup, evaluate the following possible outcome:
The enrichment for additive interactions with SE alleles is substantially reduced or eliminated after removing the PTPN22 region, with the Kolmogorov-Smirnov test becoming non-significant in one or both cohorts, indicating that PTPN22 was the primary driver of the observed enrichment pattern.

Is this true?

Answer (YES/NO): NO